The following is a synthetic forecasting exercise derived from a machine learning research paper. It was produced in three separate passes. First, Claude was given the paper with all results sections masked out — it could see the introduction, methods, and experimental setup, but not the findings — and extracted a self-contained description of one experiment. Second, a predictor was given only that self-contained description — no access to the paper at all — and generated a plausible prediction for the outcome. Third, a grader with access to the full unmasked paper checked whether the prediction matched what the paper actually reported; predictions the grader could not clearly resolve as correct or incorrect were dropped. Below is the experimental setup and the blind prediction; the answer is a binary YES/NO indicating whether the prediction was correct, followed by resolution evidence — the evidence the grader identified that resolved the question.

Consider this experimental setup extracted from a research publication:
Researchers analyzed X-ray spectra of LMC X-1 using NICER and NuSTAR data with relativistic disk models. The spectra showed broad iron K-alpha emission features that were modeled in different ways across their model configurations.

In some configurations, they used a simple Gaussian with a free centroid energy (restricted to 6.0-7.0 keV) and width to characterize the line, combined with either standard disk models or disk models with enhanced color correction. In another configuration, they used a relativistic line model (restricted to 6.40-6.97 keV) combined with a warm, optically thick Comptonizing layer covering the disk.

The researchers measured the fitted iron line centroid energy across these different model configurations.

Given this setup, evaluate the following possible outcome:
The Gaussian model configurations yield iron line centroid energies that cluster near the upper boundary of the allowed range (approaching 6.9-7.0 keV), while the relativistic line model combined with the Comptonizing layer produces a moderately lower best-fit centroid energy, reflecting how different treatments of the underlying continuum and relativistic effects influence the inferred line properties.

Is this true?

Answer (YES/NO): NO